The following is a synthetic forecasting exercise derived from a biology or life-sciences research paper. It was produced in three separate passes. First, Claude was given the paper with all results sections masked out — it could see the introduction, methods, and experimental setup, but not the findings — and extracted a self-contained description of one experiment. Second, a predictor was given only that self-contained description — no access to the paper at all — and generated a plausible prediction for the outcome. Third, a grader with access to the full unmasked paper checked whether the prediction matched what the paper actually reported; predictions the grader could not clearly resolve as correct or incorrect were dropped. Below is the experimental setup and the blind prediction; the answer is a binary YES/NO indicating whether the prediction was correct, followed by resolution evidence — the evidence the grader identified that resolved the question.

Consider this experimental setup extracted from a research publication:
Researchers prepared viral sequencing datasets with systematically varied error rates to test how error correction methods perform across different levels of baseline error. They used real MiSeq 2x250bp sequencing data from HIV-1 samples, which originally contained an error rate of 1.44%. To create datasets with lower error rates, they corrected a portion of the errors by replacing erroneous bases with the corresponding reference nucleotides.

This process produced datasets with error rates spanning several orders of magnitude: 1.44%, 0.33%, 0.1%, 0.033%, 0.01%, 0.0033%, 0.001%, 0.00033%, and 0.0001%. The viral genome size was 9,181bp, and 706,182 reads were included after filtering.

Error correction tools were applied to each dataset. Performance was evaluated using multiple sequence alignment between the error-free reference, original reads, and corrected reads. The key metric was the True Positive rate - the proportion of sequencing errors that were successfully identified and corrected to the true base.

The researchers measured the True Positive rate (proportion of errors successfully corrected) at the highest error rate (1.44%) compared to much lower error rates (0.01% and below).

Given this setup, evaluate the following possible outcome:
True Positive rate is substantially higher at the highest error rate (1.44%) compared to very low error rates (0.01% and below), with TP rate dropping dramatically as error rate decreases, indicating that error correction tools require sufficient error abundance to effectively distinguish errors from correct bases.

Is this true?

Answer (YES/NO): NO